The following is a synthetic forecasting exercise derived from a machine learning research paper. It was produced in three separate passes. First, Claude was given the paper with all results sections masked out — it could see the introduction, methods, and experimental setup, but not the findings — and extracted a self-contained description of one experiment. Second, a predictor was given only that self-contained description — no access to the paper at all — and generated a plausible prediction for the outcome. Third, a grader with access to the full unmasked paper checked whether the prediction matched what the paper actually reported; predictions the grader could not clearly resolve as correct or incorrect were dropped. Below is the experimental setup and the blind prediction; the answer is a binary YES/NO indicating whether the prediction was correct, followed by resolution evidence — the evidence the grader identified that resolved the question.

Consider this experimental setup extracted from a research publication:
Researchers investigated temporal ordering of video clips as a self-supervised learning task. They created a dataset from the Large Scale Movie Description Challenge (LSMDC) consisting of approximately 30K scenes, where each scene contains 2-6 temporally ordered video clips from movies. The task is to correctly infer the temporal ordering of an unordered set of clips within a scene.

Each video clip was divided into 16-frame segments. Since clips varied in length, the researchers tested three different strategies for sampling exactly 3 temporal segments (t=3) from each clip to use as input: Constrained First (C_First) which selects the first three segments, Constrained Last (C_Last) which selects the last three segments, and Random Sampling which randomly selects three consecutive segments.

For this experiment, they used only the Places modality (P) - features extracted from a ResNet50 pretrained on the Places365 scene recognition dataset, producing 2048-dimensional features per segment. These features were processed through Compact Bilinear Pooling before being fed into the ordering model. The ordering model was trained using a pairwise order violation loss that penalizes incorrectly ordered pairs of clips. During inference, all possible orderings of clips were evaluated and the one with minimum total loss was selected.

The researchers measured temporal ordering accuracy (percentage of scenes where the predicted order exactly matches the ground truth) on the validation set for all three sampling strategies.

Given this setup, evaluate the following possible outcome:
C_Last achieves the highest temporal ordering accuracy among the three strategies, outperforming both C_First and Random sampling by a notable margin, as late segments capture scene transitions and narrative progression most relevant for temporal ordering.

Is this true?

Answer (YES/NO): NO